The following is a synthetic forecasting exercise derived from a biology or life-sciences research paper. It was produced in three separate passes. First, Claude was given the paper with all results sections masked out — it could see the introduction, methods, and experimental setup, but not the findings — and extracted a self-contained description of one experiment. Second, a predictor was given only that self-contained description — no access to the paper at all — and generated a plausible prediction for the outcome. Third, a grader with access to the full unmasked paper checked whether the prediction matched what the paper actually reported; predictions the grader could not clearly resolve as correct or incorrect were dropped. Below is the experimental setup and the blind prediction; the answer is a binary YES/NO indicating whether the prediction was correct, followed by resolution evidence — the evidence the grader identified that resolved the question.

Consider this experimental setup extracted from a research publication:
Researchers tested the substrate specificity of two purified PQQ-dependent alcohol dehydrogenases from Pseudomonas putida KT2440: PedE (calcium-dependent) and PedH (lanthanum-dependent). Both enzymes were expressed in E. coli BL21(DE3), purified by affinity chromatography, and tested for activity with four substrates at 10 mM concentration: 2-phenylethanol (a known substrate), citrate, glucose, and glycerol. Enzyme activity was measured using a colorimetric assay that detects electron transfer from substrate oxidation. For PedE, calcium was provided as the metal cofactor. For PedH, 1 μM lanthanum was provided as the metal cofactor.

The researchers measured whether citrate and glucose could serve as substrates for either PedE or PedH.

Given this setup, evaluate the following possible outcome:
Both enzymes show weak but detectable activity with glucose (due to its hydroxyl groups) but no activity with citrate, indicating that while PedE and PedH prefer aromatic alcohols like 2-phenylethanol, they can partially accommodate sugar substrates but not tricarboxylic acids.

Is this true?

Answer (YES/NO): NO